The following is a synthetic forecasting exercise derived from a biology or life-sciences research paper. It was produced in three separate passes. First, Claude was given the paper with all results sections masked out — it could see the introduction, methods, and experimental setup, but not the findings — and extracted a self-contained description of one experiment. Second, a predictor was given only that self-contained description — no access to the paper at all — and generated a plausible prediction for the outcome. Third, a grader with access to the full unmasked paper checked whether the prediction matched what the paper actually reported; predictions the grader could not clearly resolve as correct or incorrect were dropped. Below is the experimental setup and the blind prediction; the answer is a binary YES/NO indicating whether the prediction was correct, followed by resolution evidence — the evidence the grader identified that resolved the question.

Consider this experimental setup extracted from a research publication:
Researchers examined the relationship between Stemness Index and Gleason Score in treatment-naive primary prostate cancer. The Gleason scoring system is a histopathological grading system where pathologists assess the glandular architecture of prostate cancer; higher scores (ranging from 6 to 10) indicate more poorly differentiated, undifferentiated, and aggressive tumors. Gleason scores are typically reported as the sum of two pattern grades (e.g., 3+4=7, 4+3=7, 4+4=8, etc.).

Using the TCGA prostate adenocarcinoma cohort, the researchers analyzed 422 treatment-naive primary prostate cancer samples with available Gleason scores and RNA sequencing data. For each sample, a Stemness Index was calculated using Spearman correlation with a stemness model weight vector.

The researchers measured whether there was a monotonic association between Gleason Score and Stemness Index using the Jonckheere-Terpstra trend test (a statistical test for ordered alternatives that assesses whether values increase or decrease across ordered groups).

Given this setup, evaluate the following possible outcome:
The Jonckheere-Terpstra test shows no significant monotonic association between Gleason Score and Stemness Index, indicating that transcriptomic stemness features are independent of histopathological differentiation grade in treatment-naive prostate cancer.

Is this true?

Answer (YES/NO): NO